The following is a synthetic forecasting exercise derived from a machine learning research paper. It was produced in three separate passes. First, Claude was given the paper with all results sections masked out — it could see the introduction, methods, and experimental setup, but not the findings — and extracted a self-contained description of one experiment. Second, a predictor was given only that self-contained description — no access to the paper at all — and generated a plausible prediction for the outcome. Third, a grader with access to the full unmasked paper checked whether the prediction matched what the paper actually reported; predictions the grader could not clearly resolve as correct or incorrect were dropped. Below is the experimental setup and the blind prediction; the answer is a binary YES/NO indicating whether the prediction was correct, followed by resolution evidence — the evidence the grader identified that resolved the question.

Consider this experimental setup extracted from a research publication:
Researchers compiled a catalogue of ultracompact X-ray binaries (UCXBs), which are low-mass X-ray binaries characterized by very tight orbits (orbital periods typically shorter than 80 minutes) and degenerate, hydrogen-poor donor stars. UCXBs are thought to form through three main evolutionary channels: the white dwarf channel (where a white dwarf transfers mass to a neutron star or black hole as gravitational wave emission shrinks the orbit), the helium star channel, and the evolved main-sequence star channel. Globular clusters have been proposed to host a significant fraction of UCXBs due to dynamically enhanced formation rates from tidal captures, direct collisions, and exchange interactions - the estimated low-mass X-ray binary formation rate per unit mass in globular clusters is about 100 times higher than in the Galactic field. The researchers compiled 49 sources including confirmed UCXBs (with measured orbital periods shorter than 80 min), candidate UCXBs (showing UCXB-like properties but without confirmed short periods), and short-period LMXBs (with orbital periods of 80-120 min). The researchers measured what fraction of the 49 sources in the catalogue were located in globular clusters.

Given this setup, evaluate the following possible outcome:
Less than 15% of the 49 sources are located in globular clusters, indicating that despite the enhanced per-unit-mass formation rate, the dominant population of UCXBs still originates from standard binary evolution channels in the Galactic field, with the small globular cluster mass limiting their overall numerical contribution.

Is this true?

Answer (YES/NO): NO